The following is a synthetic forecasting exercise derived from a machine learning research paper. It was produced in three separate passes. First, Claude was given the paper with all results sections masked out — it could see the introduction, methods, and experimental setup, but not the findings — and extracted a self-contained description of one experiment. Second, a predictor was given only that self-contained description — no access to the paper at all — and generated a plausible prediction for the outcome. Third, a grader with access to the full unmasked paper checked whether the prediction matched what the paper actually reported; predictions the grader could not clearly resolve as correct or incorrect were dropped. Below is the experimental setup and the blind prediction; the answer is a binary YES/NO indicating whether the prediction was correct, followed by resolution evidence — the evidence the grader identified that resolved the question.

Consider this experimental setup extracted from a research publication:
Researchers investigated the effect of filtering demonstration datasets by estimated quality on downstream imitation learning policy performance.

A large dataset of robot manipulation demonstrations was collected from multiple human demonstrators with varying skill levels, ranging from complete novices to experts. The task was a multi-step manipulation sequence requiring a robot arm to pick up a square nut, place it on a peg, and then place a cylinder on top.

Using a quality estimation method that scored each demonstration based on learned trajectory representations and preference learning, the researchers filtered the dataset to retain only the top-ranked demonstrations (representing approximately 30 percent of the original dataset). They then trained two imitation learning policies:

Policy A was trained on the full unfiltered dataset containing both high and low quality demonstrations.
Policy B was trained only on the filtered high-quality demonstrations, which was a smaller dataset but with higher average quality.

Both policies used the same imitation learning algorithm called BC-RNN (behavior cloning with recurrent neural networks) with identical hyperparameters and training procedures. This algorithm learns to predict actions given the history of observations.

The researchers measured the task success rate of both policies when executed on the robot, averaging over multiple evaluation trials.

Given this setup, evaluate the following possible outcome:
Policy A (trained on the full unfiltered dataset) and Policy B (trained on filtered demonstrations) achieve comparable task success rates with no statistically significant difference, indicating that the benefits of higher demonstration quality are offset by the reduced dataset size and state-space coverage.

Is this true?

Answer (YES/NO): NO